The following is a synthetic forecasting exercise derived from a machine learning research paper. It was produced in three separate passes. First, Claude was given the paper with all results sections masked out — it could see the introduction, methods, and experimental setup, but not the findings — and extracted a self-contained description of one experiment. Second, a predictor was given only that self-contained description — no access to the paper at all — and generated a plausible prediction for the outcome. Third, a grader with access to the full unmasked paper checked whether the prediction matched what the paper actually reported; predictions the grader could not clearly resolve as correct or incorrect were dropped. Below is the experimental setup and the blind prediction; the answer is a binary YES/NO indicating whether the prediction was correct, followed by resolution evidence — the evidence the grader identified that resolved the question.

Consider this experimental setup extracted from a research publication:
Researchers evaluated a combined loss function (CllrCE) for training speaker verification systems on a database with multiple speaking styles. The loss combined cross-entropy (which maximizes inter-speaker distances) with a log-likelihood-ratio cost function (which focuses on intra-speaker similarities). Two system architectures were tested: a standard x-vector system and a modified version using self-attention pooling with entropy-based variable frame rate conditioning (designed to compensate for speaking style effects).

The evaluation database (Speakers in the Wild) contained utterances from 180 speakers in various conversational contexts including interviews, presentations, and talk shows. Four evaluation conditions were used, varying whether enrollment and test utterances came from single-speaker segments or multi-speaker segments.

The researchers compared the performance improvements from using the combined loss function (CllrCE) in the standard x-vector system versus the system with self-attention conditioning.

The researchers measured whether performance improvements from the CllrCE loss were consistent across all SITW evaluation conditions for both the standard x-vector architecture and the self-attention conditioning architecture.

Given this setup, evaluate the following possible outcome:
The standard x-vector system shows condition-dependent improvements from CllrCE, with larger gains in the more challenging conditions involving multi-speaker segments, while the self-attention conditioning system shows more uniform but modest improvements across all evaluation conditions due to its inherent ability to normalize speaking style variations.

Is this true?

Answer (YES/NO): NO